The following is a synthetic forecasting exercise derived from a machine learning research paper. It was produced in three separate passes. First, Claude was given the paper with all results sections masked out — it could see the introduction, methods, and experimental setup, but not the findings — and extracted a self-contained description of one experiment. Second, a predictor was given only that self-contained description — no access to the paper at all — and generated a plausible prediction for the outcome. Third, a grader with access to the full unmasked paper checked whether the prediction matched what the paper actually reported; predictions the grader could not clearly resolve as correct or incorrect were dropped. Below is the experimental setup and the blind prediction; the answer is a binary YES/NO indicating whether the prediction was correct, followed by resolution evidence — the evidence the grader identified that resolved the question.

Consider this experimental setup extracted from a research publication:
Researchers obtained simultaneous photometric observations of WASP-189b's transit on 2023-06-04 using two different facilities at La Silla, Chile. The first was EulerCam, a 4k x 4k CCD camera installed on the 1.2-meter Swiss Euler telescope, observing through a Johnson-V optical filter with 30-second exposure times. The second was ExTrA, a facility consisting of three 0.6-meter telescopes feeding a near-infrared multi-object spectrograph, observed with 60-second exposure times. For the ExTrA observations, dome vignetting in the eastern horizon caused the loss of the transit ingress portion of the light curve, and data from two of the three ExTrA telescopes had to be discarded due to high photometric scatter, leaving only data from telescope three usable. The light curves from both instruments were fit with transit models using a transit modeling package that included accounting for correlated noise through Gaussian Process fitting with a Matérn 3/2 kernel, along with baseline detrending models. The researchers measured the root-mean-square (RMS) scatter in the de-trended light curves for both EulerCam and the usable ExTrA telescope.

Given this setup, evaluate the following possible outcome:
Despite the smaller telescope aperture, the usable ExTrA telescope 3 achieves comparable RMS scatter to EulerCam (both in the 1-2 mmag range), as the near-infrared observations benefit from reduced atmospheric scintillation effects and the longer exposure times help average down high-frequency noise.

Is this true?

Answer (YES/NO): YES